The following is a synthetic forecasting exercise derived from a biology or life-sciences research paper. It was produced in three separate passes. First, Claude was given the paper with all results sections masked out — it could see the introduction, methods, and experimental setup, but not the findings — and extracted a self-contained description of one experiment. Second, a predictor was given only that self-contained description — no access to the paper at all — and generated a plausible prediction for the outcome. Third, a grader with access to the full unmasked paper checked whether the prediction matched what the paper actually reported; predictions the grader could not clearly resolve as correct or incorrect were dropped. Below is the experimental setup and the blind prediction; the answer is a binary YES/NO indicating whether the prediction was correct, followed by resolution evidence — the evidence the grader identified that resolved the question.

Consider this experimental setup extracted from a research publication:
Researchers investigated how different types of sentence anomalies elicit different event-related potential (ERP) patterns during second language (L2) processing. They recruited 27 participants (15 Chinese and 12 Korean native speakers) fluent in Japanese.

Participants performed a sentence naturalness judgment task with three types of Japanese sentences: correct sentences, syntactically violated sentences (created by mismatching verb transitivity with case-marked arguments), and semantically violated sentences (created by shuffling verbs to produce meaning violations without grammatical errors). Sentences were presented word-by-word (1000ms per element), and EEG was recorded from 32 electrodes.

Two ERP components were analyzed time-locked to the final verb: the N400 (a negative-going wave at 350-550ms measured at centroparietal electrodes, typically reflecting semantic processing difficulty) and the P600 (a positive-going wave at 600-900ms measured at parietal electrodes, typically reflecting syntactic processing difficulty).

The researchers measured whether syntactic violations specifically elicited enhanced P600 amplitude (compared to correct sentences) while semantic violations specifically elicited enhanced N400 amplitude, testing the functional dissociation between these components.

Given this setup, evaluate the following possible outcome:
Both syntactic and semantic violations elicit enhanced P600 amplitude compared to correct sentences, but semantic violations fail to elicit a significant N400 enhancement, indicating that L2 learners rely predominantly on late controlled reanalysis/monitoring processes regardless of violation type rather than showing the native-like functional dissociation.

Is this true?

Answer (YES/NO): NO